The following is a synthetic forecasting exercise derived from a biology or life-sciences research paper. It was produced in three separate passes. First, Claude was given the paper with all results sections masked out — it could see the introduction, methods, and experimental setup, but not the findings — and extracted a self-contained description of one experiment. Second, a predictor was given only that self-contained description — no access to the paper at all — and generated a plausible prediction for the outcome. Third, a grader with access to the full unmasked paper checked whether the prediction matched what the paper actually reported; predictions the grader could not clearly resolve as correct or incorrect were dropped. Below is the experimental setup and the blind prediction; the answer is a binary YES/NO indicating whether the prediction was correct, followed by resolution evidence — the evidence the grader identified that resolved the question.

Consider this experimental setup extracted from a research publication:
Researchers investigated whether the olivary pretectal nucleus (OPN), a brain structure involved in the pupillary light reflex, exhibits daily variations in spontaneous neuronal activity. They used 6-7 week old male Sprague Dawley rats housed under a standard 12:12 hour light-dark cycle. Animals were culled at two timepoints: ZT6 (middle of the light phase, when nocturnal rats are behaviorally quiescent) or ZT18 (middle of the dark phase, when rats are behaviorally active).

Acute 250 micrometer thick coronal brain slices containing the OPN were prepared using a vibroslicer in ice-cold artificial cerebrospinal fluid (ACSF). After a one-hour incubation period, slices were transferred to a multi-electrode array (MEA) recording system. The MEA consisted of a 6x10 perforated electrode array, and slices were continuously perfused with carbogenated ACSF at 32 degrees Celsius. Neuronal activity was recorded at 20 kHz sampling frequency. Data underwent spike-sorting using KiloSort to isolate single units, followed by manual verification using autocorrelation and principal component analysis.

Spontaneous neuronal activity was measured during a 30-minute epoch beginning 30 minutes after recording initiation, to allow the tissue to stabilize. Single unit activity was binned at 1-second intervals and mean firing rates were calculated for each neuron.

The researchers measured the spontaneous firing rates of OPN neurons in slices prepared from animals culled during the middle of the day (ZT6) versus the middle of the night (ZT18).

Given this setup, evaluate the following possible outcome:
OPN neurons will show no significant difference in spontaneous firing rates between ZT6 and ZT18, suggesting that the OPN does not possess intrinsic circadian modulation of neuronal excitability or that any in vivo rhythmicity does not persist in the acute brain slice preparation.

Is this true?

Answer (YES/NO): NO